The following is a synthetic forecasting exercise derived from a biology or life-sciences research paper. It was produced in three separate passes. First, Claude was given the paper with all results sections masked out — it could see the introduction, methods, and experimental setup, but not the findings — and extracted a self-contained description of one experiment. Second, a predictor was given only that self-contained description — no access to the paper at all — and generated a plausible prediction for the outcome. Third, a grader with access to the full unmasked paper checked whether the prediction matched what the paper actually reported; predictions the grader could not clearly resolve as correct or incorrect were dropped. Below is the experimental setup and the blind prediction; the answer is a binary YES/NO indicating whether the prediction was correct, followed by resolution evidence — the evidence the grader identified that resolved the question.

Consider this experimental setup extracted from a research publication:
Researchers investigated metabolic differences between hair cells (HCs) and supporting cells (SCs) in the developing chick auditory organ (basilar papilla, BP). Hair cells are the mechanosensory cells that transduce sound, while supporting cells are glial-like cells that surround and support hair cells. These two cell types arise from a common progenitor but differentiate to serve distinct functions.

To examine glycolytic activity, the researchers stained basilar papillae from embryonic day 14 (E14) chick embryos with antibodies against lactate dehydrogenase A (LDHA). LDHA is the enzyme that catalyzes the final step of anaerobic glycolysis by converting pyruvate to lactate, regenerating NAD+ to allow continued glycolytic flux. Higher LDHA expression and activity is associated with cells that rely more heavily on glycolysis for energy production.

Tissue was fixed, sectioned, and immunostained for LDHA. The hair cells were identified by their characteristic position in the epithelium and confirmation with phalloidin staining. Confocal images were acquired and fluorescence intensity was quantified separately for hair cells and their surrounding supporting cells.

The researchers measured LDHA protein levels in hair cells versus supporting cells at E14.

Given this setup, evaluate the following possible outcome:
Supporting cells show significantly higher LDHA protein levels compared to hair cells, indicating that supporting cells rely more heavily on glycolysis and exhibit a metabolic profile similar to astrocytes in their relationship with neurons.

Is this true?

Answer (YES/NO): YES